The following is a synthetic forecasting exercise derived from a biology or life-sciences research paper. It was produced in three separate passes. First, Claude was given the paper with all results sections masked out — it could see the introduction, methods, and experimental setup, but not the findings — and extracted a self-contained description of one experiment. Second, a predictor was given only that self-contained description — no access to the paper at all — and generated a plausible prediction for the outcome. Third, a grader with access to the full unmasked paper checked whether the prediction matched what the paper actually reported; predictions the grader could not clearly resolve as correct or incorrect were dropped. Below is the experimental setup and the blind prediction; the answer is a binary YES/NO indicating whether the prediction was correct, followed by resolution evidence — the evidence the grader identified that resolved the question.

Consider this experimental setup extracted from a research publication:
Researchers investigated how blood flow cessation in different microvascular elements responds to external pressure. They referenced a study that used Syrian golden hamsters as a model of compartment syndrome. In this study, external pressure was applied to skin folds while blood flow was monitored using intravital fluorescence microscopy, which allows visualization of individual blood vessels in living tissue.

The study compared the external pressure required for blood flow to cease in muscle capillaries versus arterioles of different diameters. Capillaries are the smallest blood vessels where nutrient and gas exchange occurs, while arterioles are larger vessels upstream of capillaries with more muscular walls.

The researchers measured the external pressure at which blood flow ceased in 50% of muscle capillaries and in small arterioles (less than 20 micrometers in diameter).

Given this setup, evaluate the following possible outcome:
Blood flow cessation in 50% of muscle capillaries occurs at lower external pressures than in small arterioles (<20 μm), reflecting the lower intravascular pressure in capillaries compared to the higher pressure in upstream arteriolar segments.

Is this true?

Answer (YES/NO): YES